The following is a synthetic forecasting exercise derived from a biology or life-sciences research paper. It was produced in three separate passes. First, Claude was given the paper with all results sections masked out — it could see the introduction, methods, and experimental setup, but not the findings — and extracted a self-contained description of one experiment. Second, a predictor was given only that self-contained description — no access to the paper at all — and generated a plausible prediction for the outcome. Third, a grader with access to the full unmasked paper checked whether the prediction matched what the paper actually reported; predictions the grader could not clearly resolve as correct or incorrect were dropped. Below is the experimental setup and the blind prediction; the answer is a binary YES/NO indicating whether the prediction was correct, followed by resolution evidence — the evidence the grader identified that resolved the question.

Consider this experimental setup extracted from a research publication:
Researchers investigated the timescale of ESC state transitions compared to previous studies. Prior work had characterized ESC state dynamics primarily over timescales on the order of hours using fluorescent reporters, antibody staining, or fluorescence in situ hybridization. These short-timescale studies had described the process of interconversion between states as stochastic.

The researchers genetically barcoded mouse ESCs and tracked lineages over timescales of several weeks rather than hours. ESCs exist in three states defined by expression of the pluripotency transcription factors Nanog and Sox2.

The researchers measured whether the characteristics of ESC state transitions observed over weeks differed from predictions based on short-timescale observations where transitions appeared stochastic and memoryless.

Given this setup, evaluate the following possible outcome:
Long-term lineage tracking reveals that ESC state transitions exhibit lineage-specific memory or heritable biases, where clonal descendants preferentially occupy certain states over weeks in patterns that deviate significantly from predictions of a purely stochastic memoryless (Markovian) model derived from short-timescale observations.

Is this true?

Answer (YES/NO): YES